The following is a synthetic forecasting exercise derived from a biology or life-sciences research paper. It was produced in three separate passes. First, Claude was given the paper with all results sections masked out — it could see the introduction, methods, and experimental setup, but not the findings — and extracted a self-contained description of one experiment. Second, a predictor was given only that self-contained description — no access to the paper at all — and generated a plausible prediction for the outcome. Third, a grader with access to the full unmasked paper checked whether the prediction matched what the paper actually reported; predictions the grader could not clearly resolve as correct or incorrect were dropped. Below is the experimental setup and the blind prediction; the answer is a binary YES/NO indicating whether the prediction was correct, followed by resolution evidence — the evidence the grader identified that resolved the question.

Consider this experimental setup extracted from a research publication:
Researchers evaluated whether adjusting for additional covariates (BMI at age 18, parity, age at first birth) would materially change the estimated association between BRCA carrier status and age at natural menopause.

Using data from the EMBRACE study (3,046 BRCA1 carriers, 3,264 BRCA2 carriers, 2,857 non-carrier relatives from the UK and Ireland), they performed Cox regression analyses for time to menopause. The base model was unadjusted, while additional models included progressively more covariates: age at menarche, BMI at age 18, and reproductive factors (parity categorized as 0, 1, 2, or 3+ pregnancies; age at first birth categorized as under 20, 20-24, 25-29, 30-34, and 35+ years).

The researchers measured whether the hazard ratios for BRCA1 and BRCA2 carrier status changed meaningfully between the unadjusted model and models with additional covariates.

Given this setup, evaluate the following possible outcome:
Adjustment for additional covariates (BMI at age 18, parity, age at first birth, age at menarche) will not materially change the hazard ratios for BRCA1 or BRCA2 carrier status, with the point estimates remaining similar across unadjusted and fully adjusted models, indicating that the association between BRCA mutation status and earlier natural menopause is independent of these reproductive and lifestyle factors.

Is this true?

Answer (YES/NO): NO